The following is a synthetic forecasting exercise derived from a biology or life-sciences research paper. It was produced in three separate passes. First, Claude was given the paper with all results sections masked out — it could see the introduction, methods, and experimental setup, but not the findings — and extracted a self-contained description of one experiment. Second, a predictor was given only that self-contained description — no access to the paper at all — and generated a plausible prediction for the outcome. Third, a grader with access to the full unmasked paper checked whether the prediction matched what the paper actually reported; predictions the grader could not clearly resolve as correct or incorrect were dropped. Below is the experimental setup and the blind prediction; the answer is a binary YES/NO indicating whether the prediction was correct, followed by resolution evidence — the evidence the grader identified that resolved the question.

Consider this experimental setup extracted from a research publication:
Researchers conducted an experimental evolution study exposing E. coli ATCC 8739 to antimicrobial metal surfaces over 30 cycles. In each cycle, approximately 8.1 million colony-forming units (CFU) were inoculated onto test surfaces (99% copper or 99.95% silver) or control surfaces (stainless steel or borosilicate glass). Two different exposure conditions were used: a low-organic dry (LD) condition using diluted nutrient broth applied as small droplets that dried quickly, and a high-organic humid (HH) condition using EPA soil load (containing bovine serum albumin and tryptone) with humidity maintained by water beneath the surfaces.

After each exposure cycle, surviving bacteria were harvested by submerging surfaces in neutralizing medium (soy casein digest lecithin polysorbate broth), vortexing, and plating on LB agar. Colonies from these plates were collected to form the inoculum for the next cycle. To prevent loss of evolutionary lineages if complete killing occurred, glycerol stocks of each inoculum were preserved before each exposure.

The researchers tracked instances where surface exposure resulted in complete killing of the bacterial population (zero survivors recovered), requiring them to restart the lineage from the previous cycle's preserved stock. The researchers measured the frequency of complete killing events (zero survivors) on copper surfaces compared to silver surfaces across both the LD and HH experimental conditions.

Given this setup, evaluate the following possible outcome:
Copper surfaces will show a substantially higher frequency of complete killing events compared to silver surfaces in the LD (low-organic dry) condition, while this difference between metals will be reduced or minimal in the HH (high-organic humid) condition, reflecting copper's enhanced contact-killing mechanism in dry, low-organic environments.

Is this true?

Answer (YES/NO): YES